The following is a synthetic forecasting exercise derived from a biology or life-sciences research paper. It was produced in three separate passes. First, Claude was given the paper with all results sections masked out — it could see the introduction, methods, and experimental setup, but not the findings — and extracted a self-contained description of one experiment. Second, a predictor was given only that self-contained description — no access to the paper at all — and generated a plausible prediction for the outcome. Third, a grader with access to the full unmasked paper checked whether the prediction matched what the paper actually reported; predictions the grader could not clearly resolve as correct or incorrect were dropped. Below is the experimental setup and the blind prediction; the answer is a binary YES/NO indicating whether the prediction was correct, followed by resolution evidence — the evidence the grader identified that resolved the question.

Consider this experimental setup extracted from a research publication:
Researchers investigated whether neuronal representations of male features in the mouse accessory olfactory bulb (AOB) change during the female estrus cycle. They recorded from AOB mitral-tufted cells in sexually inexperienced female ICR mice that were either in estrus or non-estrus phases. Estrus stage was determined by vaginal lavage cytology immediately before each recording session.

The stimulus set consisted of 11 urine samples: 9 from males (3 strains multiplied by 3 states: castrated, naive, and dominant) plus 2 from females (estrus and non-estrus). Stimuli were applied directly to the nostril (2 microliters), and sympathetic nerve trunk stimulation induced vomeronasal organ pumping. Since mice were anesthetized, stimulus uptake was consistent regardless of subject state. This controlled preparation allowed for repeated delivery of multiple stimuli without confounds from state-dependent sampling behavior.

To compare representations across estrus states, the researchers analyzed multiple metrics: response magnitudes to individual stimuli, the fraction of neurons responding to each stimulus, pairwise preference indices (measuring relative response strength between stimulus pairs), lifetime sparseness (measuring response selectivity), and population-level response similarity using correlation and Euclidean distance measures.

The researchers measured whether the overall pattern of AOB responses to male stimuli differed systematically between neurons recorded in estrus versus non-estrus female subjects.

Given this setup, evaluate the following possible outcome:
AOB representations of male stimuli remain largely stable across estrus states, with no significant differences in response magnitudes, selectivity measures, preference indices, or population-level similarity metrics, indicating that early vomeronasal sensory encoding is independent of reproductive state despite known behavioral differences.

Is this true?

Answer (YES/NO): NO